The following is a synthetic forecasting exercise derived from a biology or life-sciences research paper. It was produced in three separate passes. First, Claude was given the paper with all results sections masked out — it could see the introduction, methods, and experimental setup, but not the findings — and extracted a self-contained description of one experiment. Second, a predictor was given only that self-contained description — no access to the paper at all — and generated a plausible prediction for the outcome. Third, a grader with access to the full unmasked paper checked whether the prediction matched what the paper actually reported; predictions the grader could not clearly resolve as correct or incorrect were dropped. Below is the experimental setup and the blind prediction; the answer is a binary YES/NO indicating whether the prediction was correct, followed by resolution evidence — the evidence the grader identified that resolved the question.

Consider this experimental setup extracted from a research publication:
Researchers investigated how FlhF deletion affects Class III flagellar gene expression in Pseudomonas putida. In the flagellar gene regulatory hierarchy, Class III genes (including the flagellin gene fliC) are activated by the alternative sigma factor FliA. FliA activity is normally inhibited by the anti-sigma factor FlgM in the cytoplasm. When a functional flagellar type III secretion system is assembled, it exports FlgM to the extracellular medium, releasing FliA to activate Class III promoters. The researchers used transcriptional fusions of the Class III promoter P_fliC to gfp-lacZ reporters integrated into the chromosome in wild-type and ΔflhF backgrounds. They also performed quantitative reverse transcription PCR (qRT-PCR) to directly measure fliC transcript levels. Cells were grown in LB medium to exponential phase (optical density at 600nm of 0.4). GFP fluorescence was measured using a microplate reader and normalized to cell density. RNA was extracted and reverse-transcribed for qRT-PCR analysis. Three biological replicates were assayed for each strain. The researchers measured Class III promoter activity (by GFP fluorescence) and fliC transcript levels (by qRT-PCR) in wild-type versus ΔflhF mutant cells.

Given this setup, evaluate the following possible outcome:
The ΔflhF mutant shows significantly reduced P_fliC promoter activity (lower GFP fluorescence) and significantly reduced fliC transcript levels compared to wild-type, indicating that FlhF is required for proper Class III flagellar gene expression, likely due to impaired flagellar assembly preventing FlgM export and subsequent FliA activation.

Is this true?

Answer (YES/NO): YES